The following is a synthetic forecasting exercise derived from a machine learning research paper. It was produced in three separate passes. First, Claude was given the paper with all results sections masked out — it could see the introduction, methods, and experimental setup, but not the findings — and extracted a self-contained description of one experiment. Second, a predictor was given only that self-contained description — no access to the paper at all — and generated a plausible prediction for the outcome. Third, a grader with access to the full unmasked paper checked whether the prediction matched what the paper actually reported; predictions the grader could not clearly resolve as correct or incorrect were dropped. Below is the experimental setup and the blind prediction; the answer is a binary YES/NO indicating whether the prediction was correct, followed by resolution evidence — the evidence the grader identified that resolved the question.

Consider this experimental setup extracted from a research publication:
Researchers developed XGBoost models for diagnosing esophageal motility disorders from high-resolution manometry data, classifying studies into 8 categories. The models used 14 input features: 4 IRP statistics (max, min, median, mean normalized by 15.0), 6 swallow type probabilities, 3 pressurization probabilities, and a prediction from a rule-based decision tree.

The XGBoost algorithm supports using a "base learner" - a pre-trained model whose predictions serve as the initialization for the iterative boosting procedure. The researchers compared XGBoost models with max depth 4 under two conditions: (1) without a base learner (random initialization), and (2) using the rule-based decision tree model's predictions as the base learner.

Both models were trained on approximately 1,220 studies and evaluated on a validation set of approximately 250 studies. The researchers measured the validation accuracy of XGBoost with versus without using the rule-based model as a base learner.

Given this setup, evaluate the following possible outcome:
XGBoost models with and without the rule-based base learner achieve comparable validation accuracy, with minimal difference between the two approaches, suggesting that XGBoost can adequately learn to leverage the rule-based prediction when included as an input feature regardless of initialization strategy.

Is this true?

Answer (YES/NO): YES